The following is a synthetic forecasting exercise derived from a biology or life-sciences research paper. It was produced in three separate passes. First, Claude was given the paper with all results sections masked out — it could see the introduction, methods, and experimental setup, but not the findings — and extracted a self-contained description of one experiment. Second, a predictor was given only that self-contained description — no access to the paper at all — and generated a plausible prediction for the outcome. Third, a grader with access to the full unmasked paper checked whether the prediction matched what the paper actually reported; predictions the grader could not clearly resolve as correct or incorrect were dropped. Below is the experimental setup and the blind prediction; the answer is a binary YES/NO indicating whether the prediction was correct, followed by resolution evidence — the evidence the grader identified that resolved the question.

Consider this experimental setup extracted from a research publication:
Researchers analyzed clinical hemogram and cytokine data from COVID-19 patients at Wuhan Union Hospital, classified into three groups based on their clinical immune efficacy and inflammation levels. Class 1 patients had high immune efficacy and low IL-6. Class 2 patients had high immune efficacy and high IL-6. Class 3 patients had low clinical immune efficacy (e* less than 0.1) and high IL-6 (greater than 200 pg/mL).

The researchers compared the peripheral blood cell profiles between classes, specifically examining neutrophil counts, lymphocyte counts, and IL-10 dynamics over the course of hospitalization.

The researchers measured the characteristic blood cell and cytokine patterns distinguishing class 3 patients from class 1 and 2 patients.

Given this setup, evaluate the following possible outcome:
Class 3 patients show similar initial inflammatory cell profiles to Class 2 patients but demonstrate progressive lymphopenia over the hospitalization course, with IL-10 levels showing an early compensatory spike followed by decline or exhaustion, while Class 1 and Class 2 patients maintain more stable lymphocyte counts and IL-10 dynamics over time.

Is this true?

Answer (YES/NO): NO